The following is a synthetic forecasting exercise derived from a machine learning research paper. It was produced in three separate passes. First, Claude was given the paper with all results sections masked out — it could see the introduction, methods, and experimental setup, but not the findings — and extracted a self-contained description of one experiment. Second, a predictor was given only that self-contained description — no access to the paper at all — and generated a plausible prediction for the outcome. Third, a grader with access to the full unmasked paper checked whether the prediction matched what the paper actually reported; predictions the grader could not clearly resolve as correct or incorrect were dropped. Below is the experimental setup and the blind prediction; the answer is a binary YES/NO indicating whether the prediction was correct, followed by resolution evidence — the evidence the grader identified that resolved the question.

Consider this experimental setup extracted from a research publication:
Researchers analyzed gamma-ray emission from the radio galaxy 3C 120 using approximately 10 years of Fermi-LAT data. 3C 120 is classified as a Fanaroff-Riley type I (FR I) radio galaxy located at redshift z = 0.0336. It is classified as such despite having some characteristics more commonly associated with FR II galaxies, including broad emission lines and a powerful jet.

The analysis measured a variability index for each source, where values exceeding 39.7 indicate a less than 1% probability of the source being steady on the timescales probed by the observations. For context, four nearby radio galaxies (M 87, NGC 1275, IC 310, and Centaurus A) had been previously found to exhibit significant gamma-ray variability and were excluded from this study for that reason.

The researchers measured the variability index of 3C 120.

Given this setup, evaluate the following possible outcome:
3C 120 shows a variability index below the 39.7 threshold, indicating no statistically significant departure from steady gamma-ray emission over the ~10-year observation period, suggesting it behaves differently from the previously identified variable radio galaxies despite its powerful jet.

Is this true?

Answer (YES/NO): NO